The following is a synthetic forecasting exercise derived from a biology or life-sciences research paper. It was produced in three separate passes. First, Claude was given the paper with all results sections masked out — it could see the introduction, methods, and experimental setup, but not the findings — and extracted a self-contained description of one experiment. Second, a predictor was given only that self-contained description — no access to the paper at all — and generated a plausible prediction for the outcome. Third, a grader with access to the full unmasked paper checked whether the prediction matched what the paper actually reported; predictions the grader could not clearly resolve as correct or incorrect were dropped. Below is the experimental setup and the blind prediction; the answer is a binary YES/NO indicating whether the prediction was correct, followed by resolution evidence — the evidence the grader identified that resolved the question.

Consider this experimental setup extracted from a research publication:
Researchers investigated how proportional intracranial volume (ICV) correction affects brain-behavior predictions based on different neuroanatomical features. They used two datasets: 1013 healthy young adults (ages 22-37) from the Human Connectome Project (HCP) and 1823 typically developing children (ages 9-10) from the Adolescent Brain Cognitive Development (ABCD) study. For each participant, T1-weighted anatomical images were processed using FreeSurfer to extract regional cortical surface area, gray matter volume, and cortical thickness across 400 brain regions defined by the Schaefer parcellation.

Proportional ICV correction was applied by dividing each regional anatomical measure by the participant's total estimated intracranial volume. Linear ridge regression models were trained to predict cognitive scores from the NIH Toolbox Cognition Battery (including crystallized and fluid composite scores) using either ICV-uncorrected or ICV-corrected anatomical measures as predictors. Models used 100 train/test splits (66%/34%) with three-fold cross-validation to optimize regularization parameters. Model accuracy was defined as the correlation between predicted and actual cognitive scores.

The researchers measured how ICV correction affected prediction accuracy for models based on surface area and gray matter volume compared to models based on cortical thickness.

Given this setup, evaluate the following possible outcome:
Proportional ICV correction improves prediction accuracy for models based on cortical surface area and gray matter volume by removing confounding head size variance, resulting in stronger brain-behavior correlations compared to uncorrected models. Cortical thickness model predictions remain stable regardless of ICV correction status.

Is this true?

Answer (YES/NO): NO